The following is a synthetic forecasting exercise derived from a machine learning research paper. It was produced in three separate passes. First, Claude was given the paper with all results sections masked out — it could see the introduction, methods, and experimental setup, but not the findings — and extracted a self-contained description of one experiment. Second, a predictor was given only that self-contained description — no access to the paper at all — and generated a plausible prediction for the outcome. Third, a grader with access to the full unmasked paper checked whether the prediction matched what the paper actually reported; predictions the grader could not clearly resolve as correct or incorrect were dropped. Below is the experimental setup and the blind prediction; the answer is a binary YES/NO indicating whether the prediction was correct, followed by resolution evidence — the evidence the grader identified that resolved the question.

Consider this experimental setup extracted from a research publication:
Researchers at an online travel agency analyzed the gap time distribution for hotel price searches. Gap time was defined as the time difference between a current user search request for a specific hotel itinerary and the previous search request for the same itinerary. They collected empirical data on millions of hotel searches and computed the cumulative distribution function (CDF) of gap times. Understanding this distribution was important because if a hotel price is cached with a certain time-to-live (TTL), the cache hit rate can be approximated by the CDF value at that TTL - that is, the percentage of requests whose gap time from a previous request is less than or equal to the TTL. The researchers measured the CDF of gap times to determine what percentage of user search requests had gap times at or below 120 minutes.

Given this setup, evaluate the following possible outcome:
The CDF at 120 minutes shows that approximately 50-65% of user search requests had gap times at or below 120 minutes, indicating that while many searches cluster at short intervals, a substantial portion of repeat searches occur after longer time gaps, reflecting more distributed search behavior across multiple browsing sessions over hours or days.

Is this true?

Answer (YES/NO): NO